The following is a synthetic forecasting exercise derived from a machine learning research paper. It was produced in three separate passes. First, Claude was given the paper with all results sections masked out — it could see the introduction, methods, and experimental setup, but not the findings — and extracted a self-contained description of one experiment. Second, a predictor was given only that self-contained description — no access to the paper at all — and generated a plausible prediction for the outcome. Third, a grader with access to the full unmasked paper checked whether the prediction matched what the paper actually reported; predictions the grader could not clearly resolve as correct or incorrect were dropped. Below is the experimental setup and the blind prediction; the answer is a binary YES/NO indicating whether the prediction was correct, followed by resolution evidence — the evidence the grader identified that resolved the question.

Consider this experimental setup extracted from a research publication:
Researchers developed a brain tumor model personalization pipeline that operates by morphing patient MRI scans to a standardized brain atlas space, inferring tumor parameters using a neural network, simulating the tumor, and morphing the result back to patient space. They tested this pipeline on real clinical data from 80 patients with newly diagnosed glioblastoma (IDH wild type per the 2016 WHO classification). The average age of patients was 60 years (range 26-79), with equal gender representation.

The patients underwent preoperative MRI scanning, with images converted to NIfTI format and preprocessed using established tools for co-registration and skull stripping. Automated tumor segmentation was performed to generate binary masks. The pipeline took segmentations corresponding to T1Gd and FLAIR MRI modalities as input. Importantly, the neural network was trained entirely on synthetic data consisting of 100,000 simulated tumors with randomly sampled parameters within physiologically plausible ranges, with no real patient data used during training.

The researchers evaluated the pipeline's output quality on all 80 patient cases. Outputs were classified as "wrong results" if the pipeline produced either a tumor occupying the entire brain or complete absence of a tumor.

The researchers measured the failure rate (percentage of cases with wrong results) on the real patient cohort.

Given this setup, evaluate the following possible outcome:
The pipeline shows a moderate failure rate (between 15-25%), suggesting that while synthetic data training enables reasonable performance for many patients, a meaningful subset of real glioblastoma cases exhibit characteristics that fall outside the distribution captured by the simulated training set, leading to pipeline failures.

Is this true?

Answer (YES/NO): NO